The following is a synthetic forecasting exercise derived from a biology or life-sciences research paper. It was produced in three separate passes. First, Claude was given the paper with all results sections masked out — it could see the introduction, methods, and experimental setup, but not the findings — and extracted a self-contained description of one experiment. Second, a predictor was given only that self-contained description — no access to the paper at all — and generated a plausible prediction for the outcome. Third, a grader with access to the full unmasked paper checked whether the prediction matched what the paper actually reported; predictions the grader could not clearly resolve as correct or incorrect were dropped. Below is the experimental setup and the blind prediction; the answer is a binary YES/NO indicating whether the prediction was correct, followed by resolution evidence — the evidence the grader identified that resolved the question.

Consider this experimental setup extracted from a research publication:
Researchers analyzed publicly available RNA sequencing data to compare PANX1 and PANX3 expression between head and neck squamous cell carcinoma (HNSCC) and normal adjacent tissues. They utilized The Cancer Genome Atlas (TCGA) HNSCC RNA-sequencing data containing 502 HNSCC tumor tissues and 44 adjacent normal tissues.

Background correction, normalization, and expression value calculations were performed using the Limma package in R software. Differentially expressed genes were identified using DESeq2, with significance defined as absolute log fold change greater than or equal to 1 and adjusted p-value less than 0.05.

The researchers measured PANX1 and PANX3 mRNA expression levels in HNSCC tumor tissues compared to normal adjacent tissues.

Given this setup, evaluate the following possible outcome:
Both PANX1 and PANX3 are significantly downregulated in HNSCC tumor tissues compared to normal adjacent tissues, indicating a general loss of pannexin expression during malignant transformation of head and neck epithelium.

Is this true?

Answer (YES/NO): NO